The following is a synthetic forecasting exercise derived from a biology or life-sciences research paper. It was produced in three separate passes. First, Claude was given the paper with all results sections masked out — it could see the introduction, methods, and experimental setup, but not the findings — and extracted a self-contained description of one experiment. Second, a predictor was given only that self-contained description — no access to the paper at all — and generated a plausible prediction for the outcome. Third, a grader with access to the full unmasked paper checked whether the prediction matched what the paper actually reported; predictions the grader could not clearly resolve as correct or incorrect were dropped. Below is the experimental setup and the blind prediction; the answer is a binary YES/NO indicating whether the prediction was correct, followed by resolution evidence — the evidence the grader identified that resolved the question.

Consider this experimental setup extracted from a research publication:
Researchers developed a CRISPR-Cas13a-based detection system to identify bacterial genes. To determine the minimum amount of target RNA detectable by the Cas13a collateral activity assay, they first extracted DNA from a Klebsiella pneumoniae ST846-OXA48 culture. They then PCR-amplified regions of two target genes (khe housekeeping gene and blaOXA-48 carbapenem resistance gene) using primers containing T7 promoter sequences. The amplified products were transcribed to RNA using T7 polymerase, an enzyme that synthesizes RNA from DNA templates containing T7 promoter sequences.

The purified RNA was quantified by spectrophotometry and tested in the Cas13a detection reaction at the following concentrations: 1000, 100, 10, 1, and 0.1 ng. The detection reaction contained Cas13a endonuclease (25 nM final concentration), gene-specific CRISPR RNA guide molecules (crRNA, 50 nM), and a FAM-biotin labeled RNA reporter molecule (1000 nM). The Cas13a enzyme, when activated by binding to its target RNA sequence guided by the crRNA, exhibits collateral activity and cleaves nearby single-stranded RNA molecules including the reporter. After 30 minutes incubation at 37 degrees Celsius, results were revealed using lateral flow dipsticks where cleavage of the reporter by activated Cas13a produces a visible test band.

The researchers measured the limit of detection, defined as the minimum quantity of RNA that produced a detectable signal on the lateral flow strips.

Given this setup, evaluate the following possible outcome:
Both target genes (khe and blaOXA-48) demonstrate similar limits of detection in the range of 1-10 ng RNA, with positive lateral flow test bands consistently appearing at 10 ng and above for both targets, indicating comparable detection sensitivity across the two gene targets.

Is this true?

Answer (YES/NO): NO